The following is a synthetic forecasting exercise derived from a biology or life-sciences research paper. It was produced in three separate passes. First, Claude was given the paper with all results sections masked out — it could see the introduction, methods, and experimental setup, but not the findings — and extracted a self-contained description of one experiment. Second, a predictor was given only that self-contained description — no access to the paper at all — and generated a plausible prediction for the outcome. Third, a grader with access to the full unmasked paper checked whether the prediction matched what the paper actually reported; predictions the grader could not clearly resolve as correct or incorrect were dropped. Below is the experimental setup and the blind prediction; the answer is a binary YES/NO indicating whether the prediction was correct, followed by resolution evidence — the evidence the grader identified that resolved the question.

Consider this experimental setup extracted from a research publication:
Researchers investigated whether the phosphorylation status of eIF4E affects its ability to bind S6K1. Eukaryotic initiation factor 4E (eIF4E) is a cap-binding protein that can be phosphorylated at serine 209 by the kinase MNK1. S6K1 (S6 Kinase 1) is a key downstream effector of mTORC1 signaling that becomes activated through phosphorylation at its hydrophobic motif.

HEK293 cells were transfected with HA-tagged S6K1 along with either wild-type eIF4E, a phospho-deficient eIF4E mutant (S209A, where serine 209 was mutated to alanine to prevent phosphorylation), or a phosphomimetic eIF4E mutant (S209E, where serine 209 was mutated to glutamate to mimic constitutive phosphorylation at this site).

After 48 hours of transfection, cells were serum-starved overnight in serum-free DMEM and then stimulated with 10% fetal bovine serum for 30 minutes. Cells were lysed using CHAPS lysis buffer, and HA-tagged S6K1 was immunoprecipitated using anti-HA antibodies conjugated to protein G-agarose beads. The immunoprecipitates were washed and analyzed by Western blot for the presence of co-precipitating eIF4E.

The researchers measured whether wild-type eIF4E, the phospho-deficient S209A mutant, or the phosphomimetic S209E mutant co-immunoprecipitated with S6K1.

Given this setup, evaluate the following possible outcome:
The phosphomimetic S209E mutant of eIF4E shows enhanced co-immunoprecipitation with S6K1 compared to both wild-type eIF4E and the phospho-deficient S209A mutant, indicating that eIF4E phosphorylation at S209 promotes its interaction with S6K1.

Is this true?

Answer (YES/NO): NO